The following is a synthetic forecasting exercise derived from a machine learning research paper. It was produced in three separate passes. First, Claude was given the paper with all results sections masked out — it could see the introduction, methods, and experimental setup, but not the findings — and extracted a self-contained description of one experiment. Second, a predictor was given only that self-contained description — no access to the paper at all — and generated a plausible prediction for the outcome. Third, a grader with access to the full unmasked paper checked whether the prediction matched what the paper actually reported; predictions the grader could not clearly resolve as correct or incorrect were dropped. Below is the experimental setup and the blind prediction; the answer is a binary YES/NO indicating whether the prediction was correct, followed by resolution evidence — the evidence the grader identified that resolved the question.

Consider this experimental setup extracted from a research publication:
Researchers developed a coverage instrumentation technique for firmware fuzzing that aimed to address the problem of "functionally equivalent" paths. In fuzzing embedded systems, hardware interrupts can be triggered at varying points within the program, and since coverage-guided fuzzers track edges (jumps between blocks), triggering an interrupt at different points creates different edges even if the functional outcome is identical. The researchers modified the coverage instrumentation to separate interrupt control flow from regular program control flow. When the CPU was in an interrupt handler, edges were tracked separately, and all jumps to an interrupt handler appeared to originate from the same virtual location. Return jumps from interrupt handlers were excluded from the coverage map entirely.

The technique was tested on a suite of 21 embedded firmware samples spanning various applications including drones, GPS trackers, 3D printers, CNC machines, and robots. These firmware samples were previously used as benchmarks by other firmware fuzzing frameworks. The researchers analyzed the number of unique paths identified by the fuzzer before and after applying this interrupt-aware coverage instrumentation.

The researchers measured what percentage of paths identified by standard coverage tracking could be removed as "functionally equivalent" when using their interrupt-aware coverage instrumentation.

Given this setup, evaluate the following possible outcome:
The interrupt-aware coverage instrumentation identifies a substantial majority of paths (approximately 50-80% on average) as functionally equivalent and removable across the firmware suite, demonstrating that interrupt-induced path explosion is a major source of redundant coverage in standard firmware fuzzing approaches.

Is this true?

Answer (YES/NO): NO